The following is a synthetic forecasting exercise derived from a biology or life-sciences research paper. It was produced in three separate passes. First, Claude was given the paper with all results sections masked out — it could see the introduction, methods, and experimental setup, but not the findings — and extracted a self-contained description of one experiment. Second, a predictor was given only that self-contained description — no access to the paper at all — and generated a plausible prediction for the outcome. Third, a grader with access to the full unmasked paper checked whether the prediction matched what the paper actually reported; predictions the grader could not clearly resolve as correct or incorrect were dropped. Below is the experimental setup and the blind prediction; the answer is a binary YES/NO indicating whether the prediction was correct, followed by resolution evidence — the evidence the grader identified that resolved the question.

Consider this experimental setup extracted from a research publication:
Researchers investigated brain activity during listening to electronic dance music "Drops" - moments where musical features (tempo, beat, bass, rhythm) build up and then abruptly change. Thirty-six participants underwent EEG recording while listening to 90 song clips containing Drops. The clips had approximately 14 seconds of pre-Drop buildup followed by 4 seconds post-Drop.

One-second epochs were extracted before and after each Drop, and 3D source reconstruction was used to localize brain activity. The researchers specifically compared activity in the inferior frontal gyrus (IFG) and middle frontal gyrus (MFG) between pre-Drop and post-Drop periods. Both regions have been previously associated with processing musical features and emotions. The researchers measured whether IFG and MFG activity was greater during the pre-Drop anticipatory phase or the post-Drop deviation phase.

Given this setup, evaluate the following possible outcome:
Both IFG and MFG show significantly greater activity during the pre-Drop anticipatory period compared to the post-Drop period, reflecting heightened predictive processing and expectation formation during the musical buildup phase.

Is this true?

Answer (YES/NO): NO